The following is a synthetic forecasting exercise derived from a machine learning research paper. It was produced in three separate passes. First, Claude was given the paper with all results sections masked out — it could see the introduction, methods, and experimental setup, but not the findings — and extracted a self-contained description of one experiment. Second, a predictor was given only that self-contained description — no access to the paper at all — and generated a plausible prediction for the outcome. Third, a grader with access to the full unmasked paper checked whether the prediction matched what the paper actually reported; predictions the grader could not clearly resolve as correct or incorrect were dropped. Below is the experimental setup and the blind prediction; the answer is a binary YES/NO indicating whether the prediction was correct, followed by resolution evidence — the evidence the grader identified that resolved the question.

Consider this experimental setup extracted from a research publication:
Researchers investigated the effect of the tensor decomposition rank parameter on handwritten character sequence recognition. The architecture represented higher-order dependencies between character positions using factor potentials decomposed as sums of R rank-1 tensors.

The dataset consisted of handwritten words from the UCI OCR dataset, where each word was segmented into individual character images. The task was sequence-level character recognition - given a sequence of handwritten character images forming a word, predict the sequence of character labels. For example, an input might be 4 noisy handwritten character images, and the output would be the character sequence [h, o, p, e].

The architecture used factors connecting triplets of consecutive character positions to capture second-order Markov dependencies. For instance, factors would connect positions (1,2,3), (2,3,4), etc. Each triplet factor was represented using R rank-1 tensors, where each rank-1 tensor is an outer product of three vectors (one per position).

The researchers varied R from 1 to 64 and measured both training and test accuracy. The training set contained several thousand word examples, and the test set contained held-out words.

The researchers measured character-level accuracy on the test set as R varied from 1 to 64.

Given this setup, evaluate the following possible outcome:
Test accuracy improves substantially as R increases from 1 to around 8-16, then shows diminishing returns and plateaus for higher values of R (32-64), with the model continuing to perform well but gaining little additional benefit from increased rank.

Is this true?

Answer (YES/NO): NO